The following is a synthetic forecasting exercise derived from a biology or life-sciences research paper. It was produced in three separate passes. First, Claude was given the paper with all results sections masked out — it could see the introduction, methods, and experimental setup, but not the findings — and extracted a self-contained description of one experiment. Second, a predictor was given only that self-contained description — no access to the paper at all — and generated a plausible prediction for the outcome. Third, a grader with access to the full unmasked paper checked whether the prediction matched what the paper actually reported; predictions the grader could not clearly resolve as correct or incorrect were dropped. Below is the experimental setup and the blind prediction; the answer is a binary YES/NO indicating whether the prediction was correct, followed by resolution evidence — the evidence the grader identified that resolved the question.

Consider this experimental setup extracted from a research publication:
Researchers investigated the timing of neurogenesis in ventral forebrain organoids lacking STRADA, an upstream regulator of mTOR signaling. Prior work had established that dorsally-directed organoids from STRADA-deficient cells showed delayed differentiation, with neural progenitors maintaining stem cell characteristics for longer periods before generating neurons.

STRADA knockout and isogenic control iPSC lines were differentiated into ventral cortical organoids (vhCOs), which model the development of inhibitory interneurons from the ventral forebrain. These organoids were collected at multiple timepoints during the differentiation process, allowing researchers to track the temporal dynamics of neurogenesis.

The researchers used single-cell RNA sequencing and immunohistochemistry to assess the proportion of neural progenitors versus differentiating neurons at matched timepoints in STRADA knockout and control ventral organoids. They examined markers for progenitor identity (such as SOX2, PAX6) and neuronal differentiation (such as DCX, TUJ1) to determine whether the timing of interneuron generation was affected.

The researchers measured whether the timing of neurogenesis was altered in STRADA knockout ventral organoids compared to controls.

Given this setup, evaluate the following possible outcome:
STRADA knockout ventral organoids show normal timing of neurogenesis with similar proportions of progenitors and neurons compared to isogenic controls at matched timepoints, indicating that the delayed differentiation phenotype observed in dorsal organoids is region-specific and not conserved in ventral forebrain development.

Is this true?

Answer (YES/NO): NO